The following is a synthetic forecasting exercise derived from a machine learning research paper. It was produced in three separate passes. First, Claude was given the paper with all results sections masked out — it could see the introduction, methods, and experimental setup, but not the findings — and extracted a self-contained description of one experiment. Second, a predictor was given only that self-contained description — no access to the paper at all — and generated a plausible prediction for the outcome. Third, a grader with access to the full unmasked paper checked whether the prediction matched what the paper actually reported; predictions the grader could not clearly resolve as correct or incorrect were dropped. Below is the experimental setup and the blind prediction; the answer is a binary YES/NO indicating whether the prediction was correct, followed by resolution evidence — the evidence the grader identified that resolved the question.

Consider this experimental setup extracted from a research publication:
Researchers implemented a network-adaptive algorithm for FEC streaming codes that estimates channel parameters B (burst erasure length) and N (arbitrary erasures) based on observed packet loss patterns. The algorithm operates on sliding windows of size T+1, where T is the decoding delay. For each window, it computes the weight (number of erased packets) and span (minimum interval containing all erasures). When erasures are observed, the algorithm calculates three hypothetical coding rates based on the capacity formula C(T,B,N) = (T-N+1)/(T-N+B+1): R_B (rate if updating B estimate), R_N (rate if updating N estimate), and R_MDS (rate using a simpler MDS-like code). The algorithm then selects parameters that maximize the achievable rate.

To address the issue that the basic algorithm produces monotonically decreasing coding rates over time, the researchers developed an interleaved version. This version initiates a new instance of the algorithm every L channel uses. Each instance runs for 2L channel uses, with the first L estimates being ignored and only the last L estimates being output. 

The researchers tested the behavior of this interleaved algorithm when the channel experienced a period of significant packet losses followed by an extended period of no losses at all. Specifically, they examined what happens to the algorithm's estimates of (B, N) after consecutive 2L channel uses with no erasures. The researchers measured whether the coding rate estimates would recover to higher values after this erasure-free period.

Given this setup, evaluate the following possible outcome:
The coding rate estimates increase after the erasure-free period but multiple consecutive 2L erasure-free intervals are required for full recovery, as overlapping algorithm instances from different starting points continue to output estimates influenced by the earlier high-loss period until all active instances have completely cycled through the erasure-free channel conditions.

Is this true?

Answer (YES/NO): NO